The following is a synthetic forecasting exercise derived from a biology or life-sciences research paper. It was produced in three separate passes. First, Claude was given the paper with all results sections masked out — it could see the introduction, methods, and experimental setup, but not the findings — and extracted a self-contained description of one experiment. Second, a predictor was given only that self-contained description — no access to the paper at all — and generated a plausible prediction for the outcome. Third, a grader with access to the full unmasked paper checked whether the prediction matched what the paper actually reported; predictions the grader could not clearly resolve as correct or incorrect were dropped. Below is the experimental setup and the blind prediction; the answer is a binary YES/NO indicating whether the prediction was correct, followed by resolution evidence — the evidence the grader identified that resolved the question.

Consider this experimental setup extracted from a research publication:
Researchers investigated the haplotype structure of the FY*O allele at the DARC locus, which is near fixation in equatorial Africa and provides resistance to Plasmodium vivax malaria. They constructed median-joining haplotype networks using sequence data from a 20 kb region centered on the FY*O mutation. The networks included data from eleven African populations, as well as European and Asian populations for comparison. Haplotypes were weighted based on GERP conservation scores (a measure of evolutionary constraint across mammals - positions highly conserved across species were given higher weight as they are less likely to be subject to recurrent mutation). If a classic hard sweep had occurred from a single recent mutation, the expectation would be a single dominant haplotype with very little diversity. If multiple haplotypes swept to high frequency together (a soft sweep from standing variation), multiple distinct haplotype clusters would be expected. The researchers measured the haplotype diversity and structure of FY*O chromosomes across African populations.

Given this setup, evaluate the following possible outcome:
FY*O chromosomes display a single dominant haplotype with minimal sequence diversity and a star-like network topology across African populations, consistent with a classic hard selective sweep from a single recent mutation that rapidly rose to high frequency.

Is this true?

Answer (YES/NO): NO